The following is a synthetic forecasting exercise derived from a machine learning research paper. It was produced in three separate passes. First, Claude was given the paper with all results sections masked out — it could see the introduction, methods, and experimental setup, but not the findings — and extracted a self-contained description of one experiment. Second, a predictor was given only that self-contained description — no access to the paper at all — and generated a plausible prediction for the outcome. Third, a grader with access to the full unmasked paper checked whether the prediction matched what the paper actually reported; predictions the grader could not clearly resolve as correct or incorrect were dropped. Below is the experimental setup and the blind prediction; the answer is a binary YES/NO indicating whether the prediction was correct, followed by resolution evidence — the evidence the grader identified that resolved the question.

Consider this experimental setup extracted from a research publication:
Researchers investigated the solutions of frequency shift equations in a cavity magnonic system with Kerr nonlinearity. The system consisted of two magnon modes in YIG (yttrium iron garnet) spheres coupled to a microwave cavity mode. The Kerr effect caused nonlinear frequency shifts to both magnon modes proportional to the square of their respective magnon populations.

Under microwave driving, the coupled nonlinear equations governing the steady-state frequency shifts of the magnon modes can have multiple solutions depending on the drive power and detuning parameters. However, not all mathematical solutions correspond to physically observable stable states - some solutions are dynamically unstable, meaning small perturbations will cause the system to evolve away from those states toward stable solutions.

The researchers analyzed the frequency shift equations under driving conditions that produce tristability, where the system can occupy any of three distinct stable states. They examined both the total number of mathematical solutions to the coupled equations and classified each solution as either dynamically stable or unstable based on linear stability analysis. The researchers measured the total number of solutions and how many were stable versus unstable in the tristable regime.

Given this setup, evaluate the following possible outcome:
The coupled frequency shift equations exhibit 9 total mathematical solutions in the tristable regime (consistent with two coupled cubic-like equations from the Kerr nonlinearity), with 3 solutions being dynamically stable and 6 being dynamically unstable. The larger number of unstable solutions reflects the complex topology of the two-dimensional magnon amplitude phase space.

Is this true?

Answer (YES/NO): NO